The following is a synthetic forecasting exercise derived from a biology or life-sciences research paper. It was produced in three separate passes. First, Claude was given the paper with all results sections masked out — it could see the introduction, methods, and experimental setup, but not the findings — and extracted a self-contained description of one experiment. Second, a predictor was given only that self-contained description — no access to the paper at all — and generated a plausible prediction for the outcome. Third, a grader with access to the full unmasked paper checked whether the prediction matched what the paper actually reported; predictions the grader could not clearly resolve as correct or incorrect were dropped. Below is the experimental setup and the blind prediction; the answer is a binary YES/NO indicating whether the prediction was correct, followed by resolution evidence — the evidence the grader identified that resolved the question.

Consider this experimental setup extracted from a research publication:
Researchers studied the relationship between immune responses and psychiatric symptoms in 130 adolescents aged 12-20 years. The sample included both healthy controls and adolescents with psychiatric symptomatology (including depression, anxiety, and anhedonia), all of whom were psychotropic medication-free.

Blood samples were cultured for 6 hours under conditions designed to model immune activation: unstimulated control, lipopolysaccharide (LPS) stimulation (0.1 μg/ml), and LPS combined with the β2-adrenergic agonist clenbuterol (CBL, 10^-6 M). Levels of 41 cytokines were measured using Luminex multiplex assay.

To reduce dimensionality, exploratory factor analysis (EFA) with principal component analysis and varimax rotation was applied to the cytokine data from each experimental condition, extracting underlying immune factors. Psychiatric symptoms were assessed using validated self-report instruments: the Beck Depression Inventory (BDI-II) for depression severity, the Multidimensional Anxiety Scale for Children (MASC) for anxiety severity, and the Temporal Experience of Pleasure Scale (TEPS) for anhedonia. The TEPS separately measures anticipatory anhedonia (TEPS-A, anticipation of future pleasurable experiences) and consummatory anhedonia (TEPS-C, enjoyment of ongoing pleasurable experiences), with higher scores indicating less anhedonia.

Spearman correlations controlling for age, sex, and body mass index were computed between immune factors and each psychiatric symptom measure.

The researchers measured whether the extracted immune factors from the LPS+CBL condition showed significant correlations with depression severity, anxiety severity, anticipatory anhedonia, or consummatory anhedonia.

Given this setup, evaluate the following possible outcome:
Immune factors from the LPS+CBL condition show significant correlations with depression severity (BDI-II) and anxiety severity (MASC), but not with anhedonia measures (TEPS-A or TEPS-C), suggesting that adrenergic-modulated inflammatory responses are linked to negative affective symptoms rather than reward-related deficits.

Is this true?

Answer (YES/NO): NO